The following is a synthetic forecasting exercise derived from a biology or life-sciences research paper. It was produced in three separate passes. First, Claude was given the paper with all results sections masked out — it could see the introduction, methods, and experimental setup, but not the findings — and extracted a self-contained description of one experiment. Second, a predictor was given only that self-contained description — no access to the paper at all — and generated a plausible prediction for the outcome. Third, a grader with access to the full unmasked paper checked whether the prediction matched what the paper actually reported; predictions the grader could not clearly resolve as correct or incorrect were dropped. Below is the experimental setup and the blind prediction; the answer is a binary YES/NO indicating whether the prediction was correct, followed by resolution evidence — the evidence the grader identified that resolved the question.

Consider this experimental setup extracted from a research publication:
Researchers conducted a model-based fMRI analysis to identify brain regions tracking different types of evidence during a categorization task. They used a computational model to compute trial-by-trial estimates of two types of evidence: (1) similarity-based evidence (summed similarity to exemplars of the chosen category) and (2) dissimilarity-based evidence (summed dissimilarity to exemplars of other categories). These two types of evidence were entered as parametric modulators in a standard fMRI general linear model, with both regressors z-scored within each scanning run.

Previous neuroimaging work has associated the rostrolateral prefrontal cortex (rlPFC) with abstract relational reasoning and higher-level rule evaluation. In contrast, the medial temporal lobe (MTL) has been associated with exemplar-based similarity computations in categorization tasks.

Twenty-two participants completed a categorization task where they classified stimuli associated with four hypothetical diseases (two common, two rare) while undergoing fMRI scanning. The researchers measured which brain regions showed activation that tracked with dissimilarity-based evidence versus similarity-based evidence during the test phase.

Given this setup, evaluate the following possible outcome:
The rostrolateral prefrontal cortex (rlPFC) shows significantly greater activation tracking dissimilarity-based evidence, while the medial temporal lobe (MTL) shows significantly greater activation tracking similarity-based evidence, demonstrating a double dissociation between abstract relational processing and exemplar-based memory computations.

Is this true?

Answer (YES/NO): YES